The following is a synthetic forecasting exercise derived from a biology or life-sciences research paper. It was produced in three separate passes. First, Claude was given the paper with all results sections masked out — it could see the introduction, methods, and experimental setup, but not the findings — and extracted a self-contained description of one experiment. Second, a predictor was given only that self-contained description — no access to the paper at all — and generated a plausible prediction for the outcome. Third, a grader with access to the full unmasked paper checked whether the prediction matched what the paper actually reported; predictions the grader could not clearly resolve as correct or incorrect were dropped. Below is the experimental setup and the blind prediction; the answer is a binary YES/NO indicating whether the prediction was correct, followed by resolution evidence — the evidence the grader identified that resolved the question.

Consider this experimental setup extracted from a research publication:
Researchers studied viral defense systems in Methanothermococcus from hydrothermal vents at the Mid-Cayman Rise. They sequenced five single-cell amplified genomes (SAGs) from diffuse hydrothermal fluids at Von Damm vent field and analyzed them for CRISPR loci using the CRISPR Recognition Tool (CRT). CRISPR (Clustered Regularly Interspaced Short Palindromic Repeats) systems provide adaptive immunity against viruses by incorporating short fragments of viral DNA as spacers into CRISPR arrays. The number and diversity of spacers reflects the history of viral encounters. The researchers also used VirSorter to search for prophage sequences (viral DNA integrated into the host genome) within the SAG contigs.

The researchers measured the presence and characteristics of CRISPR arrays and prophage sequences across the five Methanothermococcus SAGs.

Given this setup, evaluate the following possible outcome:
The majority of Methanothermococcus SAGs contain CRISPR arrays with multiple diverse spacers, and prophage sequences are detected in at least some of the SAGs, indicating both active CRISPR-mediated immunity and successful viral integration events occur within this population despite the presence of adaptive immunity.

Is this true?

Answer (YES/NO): NO